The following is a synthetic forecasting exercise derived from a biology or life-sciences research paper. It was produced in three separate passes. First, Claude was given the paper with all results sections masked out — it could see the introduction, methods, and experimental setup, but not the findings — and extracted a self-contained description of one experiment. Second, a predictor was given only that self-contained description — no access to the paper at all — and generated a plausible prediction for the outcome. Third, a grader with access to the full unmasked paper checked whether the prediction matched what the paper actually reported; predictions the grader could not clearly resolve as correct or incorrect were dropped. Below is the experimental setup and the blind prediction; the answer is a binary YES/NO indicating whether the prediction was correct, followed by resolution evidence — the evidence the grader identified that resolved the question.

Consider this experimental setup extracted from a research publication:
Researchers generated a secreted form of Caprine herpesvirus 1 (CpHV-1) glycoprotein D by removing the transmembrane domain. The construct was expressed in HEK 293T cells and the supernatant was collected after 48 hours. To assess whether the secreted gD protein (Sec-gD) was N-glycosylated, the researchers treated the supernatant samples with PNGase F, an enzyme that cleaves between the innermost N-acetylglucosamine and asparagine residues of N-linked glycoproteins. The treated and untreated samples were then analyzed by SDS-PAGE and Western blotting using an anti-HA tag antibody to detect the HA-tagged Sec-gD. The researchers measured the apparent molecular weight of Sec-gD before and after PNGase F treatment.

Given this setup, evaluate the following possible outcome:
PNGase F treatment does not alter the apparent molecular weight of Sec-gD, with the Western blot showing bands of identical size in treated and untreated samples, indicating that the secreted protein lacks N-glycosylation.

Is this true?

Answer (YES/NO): NO